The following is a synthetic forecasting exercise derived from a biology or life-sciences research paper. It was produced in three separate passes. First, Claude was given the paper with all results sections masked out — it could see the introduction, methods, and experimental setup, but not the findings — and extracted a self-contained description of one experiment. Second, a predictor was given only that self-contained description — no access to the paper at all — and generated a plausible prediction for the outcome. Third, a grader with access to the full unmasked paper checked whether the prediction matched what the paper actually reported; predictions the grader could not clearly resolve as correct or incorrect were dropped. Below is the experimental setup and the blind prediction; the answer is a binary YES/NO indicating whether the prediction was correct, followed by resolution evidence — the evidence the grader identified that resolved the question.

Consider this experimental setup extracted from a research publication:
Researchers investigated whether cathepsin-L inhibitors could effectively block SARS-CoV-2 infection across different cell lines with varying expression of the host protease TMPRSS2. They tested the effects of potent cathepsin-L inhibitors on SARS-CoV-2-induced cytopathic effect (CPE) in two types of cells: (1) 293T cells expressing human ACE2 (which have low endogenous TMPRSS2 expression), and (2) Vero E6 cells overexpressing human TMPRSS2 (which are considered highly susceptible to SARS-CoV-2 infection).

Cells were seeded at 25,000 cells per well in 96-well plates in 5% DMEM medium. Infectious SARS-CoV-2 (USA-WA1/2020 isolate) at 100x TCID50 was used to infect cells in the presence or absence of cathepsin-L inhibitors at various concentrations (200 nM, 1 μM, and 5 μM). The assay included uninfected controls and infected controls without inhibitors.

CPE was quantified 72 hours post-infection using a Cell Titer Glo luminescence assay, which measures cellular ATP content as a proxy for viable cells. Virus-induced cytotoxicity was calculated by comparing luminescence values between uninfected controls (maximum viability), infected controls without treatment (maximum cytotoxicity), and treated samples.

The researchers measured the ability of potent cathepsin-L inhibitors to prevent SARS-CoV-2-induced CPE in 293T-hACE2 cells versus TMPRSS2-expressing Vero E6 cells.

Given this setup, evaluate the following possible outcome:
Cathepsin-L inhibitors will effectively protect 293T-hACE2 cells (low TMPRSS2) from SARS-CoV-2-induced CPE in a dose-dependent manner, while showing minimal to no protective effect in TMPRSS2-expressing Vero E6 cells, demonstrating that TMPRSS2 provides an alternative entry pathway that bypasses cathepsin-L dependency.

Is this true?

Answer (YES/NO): NO